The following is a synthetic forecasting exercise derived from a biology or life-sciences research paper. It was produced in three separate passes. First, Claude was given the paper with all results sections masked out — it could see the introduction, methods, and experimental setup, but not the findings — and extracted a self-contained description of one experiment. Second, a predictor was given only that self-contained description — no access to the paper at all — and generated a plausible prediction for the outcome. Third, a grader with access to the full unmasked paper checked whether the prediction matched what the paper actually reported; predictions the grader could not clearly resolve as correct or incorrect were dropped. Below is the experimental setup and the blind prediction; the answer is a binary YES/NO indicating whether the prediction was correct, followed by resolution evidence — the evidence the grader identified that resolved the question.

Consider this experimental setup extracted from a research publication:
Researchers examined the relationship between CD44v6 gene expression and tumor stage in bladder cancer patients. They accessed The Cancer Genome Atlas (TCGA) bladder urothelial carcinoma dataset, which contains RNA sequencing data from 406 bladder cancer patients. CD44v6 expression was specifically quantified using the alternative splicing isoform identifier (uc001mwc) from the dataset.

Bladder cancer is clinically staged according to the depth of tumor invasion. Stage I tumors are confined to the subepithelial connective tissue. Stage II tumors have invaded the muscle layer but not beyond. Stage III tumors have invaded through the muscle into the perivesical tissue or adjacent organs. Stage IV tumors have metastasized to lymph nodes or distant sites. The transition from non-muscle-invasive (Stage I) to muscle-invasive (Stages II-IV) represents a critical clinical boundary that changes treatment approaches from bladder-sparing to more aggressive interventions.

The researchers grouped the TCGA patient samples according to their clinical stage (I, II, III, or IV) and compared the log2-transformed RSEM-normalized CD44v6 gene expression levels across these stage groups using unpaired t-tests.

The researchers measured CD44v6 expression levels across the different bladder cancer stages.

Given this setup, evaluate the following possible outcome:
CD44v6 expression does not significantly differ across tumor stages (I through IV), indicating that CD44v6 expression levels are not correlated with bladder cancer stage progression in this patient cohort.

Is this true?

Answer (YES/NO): NO